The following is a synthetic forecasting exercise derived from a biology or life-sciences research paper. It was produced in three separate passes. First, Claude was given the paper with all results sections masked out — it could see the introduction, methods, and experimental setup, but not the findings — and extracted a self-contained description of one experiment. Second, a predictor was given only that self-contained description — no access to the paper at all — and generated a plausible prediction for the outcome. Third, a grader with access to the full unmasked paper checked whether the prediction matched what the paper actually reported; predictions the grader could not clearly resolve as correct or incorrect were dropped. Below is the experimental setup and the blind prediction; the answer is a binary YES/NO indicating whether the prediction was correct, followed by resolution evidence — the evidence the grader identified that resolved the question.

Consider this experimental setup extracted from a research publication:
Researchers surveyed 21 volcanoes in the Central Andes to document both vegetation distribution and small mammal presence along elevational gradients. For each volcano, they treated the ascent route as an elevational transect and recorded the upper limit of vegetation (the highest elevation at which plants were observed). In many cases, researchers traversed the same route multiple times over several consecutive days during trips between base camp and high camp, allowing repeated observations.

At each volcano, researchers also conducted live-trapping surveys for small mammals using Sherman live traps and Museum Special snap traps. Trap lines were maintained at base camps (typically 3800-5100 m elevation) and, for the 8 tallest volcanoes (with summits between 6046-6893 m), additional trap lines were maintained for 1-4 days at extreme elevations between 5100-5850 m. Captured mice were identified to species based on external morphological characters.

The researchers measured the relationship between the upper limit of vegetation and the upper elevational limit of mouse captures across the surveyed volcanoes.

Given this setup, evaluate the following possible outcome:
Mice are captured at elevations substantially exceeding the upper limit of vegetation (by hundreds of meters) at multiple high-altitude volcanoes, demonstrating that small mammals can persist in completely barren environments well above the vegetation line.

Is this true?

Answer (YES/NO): YES